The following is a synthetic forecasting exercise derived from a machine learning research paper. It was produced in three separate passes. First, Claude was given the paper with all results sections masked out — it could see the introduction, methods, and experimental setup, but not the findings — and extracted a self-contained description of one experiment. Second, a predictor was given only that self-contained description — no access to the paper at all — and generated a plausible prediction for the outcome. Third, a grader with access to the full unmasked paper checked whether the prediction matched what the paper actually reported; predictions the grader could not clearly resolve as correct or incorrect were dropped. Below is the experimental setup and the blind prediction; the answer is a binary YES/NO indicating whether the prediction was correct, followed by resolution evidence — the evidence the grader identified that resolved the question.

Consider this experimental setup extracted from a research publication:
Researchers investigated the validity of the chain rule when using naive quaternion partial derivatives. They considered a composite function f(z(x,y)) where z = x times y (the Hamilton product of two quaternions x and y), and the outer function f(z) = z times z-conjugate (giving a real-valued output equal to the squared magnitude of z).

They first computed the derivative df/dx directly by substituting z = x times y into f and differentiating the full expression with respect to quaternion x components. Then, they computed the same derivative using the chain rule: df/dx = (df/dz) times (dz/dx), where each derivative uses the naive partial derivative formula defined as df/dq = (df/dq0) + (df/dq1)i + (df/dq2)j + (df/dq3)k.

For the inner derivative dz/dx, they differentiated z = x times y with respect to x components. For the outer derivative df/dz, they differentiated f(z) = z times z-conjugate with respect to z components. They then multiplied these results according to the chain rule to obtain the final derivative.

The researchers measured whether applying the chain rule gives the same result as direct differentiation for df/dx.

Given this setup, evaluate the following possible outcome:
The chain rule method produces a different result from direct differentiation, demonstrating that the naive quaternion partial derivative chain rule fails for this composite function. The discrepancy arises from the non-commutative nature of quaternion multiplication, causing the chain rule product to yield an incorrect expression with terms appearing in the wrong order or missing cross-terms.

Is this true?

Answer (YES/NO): NO